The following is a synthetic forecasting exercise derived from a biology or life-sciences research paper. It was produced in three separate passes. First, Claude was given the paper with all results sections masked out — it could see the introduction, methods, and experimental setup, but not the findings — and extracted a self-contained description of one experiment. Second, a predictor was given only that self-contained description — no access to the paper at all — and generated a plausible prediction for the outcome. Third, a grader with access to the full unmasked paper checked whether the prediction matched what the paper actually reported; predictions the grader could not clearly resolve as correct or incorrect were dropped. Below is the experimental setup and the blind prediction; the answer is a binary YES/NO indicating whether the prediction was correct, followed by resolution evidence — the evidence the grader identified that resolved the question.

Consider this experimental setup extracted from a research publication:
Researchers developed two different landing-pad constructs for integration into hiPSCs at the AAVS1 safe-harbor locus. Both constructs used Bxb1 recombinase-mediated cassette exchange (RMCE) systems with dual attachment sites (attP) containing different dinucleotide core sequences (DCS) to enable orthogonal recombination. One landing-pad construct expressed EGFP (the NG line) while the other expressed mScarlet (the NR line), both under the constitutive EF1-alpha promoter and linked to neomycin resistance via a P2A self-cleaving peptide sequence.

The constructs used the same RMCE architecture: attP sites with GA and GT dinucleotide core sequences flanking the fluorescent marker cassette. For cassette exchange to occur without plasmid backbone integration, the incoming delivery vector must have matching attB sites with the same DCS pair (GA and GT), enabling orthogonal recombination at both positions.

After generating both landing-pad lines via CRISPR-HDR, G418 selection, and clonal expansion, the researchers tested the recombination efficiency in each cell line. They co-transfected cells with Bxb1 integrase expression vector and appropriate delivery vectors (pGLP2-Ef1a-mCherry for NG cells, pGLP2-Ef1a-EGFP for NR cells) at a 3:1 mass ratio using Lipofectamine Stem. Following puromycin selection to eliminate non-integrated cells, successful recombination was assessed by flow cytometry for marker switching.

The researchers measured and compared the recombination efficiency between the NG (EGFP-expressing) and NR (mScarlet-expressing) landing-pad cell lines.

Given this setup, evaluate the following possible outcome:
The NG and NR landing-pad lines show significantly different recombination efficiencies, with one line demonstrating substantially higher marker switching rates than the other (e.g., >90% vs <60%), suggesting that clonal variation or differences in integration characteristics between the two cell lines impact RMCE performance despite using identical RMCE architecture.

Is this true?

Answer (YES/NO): NO